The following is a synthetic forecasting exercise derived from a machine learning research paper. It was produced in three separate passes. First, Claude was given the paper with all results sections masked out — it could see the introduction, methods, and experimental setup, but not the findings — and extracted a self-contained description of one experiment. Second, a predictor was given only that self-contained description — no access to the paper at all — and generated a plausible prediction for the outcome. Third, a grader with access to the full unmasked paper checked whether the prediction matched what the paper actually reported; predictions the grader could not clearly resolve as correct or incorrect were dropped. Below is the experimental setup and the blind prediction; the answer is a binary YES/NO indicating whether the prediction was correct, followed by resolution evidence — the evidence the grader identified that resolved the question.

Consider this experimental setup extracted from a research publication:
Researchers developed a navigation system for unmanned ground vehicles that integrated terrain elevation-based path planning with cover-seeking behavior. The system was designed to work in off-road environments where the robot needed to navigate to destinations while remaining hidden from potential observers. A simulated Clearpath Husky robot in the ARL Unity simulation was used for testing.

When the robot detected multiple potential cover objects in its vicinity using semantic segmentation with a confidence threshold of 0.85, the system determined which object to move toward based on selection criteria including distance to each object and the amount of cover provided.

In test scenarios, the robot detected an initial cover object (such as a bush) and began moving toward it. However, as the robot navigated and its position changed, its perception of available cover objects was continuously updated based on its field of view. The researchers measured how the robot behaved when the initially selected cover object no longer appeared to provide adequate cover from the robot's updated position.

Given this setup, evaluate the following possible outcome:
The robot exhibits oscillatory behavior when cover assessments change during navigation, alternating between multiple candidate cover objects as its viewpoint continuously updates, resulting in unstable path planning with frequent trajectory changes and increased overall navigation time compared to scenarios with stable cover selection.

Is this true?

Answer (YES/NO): NO